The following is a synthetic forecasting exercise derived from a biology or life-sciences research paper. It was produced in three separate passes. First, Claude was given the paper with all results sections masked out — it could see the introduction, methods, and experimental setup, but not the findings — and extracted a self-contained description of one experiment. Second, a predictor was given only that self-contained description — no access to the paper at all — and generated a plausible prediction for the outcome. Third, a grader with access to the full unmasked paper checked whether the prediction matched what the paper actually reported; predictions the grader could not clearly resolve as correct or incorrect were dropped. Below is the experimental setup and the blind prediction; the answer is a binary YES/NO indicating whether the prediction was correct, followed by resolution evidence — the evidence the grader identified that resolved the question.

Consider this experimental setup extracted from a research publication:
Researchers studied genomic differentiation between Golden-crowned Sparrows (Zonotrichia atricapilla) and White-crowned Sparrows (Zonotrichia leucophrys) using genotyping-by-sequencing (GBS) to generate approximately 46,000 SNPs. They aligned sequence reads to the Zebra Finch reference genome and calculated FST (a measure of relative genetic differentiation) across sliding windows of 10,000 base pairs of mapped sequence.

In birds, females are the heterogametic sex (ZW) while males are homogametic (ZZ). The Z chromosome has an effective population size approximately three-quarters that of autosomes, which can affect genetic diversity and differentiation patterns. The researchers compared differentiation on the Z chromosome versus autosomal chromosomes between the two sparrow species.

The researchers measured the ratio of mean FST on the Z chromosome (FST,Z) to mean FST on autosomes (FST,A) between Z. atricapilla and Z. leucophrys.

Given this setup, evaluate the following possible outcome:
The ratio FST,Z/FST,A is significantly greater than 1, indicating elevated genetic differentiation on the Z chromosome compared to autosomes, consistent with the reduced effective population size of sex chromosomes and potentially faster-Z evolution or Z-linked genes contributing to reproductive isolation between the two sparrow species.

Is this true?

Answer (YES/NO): YES